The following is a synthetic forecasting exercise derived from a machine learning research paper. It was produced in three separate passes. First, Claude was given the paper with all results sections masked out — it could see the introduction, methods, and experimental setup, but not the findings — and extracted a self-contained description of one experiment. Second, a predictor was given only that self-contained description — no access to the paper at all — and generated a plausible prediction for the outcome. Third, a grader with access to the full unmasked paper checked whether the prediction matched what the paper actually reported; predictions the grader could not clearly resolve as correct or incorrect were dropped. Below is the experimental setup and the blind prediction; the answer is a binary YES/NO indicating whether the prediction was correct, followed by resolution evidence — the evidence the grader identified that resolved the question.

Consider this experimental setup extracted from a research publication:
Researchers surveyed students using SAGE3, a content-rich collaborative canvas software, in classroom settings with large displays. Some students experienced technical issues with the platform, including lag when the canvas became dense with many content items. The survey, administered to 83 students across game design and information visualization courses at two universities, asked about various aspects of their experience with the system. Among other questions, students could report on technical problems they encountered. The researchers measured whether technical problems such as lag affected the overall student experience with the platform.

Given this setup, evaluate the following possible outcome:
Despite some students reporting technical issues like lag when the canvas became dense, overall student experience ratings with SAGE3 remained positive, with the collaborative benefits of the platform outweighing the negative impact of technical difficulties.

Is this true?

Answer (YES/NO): YES